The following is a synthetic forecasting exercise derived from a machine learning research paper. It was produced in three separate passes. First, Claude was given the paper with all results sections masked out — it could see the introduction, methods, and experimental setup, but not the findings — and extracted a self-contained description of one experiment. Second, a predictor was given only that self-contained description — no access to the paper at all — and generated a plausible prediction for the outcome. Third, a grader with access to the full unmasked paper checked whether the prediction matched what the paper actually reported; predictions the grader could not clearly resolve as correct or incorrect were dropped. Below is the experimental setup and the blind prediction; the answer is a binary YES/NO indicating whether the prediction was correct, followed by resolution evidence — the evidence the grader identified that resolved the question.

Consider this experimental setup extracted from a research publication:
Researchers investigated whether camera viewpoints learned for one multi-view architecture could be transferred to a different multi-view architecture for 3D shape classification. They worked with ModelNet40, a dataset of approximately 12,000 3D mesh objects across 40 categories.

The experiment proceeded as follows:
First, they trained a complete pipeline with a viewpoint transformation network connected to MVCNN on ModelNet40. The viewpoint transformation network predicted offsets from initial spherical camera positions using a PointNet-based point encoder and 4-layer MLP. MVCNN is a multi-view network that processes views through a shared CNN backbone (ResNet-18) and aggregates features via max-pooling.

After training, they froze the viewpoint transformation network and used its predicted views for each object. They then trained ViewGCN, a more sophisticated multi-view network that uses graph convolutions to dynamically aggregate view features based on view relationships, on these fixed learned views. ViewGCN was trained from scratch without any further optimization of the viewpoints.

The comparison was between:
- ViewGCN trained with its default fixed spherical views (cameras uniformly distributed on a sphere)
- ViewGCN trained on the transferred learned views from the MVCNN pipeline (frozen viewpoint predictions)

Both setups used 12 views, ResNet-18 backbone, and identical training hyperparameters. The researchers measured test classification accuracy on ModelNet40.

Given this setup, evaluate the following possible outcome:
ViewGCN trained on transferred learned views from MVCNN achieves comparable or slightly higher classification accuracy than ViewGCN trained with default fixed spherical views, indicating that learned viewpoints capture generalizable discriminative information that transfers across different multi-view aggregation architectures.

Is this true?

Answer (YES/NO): YES